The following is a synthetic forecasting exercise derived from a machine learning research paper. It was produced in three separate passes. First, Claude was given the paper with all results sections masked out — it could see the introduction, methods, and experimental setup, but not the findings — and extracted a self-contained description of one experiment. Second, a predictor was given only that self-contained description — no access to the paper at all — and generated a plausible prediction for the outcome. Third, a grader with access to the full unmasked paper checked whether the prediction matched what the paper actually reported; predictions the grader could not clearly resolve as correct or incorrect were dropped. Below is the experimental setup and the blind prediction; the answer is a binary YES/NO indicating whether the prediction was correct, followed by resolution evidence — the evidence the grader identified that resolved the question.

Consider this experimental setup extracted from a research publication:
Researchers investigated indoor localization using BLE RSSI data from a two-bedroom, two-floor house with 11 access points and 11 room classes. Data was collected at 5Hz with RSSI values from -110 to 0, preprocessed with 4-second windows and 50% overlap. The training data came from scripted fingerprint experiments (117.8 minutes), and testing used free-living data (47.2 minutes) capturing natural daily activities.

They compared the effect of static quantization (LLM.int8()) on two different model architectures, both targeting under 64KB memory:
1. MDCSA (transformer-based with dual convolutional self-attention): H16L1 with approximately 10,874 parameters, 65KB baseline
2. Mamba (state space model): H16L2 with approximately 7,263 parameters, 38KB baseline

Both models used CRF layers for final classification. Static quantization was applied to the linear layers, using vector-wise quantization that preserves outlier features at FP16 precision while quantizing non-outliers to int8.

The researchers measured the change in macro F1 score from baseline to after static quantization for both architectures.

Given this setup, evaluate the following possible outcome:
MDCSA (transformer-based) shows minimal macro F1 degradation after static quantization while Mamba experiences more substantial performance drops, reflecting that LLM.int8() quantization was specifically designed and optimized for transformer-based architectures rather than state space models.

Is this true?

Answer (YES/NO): YES